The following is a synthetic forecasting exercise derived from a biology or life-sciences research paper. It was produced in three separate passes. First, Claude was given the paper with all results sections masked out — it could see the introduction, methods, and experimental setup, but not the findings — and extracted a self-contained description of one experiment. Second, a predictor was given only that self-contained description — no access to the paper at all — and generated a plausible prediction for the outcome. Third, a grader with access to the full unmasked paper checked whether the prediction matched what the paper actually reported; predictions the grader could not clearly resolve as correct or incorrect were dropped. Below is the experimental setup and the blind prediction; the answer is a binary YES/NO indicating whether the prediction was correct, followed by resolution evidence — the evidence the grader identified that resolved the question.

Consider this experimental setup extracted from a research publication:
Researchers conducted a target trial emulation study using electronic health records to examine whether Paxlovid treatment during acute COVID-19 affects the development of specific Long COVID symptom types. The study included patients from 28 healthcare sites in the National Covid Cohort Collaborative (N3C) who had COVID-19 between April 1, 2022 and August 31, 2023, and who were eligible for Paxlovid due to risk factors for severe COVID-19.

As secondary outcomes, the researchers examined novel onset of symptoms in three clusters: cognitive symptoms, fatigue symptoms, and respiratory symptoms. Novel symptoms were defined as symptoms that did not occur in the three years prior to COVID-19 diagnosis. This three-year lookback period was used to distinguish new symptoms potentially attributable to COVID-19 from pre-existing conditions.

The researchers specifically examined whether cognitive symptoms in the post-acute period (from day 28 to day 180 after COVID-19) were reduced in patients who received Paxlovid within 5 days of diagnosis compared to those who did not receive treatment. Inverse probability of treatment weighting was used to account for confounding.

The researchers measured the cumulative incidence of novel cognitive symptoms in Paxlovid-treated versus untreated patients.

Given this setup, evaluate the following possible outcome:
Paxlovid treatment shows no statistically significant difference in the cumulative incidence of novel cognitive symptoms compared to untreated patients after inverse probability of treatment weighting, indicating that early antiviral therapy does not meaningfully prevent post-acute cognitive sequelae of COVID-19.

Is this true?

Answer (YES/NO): NO